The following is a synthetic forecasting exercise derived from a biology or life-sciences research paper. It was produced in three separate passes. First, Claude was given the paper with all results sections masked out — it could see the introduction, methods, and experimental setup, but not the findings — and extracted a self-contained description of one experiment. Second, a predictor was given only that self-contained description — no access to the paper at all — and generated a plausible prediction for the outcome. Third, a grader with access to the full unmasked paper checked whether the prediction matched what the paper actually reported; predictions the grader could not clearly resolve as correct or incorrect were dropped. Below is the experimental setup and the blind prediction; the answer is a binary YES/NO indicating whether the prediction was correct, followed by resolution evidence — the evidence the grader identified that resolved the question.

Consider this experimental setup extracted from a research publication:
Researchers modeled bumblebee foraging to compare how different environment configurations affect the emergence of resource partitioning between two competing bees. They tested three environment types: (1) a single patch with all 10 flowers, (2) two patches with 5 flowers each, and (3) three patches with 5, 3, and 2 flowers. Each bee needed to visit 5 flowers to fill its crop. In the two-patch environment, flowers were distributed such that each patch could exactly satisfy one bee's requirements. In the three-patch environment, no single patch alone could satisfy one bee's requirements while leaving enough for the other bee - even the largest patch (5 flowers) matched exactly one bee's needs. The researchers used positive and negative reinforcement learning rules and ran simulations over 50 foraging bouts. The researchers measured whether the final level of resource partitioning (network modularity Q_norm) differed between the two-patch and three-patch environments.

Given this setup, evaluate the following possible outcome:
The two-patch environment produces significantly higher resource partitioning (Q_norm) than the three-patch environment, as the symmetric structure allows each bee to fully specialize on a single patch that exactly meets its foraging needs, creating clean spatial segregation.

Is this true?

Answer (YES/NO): NO